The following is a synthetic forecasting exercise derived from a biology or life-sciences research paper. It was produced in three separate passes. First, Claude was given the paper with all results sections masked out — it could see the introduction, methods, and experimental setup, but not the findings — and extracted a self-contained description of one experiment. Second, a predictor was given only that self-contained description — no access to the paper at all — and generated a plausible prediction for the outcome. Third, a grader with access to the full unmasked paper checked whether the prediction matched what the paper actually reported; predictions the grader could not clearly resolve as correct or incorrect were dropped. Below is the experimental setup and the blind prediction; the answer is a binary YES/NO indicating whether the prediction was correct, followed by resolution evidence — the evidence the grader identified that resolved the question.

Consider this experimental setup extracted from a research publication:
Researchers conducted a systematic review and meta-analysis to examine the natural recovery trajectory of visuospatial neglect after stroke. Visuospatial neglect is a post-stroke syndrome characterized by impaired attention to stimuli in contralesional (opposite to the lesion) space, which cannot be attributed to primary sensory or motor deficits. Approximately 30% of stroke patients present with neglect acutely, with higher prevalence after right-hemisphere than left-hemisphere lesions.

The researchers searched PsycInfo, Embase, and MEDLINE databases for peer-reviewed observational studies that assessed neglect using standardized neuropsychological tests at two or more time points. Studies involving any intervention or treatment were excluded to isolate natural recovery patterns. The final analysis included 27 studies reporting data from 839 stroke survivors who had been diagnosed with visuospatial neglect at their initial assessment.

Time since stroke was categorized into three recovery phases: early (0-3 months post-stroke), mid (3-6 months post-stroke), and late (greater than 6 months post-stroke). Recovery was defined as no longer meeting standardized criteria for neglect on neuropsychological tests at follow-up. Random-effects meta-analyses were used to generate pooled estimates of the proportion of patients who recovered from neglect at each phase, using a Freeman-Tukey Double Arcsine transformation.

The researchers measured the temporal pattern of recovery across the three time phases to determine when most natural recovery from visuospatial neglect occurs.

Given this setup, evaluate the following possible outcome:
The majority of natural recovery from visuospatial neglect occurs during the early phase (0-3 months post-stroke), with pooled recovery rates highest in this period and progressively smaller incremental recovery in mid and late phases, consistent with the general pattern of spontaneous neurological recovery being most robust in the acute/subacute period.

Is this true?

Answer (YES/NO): YES